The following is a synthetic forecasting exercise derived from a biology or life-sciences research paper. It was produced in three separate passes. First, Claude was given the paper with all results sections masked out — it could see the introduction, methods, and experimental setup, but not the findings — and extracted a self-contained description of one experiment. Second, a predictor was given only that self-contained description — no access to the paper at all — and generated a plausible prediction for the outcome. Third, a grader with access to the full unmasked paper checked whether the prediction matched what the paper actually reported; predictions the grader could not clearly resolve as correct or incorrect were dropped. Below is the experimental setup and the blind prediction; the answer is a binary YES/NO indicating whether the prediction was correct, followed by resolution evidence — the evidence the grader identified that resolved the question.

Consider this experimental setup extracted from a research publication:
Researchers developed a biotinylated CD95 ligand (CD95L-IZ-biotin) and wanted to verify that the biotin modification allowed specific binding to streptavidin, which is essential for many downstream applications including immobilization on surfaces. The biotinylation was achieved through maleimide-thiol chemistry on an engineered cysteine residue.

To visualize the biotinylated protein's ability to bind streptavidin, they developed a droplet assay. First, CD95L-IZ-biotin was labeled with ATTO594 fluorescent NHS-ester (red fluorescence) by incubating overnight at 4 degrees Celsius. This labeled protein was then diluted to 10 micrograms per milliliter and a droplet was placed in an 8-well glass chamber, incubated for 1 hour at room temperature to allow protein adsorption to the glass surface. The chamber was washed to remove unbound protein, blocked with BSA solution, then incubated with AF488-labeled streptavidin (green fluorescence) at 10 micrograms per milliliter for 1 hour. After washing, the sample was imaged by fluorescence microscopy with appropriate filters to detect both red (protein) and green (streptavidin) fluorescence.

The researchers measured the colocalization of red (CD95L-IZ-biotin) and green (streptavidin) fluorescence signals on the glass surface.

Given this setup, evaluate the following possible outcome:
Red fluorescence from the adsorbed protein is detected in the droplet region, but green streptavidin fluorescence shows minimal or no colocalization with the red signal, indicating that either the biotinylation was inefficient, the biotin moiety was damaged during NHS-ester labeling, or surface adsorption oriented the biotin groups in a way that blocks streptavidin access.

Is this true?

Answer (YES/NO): NO